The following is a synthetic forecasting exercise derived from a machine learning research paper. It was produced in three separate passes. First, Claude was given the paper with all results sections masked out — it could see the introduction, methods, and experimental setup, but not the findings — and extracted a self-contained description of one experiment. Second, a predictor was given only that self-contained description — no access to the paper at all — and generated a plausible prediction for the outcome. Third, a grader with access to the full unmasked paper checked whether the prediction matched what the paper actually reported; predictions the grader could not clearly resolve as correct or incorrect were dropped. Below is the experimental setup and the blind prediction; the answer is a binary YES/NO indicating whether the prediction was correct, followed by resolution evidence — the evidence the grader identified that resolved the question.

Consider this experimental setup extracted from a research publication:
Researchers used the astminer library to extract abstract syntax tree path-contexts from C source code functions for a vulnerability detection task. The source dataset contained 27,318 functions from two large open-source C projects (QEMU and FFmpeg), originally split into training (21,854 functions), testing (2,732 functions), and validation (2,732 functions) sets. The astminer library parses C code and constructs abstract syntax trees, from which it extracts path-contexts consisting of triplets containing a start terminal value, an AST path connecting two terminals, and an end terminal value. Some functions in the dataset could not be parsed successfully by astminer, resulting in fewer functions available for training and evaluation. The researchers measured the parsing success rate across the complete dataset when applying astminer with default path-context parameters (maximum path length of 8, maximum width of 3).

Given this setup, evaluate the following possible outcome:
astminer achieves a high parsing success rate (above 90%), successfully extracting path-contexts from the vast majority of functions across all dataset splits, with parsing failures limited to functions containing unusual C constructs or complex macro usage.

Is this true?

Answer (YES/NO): YES